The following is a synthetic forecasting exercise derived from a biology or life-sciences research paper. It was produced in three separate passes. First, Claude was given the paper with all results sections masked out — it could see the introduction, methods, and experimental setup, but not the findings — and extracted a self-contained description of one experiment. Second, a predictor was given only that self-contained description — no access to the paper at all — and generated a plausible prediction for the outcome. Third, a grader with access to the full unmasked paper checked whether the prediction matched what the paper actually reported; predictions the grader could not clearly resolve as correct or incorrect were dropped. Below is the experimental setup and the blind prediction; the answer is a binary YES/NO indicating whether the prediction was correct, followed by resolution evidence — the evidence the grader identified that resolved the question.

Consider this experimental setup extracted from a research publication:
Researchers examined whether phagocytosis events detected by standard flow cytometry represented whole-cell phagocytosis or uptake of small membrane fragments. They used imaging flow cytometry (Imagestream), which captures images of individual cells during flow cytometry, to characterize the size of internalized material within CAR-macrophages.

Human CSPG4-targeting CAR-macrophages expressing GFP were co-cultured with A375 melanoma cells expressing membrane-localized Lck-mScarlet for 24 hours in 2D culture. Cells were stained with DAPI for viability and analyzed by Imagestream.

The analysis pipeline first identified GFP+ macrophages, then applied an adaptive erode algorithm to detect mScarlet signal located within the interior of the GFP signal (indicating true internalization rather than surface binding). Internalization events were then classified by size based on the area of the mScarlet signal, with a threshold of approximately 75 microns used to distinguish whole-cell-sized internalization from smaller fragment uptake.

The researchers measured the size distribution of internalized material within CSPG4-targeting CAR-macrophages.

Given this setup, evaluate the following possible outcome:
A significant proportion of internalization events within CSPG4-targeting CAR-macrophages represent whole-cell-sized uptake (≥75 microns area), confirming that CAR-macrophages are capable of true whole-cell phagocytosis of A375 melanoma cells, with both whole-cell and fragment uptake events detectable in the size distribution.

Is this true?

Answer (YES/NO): NO